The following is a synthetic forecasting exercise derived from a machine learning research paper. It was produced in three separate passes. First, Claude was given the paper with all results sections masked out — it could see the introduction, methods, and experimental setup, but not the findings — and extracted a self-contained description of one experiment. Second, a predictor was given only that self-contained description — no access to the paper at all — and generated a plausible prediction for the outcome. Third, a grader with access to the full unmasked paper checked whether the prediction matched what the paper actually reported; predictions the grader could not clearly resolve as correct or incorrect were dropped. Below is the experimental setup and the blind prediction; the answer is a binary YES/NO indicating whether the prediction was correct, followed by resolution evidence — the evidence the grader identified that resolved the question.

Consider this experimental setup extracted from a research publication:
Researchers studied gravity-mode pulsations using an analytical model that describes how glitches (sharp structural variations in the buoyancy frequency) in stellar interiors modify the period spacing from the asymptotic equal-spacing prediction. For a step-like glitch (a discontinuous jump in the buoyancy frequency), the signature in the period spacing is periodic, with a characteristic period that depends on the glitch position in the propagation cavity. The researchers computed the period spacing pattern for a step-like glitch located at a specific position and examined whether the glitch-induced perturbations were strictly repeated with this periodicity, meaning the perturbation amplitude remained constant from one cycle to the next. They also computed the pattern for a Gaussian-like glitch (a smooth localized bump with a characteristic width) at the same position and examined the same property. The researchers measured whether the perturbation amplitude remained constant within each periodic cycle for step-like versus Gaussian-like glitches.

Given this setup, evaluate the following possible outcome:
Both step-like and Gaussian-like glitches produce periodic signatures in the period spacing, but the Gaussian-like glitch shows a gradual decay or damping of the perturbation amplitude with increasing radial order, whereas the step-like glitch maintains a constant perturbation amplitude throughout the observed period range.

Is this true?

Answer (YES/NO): NO